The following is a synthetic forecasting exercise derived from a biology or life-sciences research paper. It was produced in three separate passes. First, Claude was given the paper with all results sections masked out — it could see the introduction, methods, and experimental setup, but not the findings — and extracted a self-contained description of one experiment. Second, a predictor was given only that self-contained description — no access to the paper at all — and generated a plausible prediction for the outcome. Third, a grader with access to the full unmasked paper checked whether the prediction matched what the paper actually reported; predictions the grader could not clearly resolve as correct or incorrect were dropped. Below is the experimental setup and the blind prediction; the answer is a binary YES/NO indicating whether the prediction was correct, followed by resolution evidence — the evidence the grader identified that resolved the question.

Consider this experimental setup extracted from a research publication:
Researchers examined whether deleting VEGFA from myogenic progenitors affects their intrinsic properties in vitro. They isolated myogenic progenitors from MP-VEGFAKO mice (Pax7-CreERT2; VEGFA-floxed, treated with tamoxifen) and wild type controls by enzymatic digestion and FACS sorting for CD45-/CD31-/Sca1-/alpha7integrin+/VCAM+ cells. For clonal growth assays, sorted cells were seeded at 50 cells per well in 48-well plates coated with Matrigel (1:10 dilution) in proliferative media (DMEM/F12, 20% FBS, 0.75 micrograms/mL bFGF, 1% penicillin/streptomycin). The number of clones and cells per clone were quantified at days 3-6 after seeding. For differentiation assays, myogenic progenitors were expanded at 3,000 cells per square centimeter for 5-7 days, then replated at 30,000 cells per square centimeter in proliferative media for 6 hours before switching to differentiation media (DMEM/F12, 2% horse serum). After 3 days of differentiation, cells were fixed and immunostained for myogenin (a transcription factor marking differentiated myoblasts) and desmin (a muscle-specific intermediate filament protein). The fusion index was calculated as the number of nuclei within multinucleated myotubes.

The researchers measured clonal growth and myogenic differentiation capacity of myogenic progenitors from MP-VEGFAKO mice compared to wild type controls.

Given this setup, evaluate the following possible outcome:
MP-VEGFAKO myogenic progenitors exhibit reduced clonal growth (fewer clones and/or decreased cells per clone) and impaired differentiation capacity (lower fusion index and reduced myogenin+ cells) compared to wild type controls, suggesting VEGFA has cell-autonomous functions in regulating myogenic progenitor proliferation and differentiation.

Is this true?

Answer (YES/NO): NO